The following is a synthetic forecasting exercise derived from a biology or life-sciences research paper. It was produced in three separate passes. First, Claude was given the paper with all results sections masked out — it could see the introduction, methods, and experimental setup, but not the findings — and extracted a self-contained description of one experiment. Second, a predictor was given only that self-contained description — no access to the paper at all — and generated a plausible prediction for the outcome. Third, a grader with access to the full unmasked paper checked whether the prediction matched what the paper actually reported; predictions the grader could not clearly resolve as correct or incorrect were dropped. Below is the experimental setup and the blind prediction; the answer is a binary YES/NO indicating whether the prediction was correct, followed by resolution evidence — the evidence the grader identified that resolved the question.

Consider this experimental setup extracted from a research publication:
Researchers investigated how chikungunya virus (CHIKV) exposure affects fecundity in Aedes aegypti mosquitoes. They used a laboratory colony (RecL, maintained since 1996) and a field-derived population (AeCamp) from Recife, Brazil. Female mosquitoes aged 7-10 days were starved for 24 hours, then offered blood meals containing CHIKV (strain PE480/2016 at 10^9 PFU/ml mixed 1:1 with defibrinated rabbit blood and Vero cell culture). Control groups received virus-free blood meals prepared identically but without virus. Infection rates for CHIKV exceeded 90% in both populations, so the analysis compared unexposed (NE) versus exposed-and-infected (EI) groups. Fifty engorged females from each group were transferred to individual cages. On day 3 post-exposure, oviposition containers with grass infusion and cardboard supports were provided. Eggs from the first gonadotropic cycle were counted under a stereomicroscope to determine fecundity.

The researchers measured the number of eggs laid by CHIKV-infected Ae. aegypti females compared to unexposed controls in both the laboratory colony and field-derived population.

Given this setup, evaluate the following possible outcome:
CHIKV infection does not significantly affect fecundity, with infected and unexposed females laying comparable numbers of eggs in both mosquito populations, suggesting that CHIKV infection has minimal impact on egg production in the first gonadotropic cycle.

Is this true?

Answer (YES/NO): NO